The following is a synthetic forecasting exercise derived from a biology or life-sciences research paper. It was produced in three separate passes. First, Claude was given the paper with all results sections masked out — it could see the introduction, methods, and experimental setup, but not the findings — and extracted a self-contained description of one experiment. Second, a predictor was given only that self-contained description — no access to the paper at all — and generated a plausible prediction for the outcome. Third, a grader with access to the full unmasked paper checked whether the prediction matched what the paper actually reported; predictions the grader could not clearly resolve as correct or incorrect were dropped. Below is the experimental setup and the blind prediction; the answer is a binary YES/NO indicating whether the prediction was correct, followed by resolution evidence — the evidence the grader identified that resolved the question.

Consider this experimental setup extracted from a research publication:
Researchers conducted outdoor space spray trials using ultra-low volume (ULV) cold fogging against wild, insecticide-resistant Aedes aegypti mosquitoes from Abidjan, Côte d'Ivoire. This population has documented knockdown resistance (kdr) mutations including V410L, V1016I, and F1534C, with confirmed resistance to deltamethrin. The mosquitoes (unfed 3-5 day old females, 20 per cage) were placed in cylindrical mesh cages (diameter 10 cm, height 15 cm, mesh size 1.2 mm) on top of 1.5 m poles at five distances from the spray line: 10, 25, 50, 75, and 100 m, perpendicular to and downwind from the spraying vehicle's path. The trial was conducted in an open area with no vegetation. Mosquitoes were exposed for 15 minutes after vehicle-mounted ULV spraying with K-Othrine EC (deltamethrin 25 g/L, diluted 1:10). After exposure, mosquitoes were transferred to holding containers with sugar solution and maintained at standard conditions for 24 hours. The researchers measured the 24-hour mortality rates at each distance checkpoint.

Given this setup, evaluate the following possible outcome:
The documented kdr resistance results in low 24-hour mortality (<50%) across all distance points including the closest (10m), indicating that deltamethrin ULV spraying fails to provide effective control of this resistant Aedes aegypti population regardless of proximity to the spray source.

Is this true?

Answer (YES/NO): NO